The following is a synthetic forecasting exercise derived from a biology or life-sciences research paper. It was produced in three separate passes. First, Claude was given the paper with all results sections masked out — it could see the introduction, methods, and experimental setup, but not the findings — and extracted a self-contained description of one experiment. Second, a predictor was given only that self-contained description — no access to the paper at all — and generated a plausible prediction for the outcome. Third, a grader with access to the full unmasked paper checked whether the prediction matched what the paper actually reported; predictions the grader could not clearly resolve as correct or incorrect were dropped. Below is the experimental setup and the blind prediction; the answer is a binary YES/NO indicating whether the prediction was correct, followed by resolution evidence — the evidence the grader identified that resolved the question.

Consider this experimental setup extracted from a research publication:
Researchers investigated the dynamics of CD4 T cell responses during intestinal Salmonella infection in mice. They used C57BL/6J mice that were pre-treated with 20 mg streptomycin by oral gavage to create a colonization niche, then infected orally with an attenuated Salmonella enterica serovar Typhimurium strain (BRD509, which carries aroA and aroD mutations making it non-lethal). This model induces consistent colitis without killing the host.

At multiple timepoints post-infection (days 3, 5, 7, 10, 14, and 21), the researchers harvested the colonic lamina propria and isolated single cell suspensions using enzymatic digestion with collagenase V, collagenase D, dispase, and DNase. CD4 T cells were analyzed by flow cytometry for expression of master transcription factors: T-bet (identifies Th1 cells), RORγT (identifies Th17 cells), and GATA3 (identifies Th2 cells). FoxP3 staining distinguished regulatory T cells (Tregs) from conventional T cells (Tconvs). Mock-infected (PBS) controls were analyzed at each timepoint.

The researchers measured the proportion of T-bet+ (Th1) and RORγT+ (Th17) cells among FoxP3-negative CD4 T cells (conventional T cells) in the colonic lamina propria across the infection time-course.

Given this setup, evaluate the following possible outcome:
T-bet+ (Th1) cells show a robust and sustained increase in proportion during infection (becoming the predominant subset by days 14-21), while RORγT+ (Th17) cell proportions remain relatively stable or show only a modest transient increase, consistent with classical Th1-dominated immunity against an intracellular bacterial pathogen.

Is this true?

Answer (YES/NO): NO